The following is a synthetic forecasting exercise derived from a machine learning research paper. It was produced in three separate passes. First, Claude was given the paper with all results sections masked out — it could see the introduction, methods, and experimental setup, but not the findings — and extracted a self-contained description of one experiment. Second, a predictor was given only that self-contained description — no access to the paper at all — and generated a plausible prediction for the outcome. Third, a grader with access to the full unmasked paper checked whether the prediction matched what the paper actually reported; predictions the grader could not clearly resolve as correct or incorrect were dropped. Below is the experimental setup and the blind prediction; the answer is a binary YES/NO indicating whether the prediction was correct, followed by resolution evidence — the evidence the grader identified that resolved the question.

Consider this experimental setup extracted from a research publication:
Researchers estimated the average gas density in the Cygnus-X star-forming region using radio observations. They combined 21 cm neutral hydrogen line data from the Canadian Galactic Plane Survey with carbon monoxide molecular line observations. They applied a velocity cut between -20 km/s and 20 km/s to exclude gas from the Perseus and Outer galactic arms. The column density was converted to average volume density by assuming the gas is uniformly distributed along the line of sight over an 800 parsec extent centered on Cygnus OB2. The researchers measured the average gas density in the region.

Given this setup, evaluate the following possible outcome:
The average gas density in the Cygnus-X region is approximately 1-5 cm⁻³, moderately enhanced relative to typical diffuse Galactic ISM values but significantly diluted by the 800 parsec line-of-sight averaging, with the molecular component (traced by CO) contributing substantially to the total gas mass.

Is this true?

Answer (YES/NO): NO